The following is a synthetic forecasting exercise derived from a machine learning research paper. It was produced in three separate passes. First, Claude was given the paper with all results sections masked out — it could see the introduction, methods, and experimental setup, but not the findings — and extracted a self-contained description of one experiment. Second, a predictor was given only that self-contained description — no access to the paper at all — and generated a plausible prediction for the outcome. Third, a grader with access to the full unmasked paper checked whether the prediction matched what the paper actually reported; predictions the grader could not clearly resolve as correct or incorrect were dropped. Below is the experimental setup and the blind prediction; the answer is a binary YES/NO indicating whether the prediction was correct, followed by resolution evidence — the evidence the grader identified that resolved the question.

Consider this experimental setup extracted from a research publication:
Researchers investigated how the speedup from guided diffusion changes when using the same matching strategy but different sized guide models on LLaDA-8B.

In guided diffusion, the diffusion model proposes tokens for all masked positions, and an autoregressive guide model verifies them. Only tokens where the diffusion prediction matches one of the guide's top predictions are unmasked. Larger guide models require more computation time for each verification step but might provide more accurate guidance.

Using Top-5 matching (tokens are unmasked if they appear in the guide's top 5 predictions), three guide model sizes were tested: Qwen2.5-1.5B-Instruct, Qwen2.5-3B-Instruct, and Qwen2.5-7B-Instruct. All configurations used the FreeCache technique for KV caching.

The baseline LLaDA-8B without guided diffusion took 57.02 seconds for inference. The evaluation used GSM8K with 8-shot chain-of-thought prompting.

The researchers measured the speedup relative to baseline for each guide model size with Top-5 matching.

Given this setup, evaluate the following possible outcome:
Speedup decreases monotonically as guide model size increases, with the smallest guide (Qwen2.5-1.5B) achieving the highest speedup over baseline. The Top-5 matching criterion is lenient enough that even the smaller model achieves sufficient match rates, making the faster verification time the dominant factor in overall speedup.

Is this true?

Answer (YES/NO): YES